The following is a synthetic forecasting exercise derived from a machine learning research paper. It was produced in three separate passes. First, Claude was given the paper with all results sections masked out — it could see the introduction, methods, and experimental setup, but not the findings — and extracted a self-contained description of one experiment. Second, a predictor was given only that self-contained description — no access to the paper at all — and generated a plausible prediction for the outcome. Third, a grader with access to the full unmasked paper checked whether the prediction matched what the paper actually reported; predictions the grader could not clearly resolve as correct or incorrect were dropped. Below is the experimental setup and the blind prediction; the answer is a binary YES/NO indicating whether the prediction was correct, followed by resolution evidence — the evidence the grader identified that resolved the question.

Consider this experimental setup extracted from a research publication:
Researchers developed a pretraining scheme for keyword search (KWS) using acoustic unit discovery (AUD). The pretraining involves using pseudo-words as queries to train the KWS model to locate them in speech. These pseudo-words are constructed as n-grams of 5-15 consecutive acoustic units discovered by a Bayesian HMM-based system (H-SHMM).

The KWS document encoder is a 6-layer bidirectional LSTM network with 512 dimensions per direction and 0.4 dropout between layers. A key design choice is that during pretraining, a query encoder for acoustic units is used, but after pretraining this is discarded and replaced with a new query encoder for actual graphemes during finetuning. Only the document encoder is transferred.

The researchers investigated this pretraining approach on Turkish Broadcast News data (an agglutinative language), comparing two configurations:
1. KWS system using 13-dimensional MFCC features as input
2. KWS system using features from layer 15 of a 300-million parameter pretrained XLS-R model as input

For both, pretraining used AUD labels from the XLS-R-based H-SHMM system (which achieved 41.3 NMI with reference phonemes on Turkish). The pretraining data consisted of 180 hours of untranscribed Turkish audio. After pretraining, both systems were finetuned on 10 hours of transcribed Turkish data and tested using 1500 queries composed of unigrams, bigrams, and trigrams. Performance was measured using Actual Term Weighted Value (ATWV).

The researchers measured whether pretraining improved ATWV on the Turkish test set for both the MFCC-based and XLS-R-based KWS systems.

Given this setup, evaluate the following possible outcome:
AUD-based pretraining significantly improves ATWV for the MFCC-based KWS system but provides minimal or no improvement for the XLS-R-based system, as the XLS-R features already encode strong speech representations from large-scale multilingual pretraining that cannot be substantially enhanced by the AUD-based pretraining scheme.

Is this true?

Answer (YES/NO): YES